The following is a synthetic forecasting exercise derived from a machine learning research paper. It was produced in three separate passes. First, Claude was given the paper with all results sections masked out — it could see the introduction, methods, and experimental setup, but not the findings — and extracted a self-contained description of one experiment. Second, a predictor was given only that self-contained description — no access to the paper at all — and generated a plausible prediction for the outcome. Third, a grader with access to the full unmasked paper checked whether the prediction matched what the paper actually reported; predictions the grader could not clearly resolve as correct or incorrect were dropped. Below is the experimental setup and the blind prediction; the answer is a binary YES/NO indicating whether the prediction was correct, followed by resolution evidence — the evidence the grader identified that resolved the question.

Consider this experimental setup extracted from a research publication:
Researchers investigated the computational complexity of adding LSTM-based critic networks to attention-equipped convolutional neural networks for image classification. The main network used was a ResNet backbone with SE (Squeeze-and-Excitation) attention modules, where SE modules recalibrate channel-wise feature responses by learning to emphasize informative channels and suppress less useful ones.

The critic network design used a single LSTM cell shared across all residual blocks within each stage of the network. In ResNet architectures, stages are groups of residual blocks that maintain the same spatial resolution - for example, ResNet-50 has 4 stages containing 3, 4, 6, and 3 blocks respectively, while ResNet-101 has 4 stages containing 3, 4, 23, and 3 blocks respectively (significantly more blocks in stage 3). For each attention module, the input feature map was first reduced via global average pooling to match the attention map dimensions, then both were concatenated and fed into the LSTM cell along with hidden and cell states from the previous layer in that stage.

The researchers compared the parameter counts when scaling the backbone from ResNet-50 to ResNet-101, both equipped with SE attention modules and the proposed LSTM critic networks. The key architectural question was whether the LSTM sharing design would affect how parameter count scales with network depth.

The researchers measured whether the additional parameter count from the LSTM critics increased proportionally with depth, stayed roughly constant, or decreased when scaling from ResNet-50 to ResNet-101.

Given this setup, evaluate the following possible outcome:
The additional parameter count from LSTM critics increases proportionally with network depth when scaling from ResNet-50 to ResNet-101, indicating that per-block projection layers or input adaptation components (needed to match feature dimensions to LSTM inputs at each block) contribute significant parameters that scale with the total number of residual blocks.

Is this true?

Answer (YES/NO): NO